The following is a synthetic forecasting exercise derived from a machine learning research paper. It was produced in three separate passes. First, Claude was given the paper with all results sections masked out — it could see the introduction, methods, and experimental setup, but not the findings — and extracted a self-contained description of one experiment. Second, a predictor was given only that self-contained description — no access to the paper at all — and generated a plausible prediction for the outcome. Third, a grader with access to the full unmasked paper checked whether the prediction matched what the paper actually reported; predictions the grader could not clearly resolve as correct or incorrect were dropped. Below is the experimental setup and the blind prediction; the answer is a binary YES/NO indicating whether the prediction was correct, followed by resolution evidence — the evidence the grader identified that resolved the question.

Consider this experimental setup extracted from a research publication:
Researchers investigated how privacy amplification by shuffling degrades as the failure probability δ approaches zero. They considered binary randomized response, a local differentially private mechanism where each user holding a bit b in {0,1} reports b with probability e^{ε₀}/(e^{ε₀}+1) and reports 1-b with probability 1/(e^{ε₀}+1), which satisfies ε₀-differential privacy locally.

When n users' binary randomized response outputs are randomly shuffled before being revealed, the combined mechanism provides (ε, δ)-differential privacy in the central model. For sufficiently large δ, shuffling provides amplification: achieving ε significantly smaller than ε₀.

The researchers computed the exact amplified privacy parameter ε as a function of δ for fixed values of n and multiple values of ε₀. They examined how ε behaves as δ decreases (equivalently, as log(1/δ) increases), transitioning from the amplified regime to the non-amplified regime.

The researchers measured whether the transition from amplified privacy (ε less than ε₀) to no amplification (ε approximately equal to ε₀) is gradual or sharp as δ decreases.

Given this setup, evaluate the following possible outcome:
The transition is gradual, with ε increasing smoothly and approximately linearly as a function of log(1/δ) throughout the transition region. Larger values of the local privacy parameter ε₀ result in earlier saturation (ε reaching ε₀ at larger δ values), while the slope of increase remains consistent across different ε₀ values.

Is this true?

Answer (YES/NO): NO